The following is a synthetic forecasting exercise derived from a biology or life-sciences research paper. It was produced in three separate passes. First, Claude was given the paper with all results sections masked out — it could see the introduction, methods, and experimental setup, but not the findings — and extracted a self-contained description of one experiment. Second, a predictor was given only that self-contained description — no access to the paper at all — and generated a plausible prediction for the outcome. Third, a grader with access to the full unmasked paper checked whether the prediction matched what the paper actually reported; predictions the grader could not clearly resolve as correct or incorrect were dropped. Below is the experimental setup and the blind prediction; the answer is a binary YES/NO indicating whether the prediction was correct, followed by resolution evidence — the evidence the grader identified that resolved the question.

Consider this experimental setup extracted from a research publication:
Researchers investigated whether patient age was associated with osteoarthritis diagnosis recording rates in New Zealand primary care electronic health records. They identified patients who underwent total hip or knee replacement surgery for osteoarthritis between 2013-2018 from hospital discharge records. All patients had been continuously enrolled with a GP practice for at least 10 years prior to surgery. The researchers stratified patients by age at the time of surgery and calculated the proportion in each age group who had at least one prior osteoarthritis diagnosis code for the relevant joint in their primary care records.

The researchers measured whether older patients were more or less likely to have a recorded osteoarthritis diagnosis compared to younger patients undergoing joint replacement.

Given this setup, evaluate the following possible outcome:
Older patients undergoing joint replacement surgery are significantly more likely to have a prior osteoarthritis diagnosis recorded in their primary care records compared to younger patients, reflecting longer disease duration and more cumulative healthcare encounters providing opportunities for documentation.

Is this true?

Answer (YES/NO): NO